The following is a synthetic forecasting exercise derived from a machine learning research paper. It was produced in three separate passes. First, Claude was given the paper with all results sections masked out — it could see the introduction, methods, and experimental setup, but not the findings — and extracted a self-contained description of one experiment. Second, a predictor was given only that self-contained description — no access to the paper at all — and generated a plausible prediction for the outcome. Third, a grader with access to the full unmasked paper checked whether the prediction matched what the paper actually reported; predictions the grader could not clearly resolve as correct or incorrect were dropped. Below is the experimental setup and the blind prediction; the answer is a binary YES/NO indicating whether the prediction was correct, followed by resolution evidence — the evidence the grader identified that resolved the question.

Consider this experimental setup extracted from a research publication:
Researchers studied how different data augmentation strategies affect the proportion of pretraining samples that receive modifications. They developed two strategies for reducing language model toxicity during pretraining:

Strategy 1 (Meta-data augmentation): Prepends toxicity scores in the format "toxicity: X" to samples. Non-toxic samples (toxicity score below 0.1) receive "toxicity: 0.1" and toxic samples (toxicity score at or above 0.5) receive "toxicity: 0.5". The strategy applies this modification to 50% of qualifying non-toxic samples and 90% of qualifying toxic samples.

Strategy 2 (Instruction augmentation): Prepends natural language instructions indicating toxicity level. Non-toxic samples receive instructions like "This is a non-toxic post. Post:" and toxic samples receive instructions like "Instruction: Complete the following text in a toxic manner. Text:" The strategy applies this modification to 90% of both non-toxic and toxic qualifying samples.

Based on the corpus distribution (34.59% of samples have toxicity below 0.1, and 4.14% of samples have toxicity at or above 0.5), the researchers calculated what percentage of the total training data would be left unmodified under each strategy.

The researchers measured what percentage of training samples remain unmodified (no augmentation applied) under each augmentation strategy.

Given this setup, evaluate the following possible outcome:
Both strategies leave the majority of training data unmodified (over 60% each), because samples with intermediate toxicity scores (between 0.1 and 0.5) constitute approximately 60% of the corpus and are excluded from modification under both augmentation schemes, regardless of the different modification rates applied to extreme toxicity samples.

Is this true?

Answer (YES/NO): YES